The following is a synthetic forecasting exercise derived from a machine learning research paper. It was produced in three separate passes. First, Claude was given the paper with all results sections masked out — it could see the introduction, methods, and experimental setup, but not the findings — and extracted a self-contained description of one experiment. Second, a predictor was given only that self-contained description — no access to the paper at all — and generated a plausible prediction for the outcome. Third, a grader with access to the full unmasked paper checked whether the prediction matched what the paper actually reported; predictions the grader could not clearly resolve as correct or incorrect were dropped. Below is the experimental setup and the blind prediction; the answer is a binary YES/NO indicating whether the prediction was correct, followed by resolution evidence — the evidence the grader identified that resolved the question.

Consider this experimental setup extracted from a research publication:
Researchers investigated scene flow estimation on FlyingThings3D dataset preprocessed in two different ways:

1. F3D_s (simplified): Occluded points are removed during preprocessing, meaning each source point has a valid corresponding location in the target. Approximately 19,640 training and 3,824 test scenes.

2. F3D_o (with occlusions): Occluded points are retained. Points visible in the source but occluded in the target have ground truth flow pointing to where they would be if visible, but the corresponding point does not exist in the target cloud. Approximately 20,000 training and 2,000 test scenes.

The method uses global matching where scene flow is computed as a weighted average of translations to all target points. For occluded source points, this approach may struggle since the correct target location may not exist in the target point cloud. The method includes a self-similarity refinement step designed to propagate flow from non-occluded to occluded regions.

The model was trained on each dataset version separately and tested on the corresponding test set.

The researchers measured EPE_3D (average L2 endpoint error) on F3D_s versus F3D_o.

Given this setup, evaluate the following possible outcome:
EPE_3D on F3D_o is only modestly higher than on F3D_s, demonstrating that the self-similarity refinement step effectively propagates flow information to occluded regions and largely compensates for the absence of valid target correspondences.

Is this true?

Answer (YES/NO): NO